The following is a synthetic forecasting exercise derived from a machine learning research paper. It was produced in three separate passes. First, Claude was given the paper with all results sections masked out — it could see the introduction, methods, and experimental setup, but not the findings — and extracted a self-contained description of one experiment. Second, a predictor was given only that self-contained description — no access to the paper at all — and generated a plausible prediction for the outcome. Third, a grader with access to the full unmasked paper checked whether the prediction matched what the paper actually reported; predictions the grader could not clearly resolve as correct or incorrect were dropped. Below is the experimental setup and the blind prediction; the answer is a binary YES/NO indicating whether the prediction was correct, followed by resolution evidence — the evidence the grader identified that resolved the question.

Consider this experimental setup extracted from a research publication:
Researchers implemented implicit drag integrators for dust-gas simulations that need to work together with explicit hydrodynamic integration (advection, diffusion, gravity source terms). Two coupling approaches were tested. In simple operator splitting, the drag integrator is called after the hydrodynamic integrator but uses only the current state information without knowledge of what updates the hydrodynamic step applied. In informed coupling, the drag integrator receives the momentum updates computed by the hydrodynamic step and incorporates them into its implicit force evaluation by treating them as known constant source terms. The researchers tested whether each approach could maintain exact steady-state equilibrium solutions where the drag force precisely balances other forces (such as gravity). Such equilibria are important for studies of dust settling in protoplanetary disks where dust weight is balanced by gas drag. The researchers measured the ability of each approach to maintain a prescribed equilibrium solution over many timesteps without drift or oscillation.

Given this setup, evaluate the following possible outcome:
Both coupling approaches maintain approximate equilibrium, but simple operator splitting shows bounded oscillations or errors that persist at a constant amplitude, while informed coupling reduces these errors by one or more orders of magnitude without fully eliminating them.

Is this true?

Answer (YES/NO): NO